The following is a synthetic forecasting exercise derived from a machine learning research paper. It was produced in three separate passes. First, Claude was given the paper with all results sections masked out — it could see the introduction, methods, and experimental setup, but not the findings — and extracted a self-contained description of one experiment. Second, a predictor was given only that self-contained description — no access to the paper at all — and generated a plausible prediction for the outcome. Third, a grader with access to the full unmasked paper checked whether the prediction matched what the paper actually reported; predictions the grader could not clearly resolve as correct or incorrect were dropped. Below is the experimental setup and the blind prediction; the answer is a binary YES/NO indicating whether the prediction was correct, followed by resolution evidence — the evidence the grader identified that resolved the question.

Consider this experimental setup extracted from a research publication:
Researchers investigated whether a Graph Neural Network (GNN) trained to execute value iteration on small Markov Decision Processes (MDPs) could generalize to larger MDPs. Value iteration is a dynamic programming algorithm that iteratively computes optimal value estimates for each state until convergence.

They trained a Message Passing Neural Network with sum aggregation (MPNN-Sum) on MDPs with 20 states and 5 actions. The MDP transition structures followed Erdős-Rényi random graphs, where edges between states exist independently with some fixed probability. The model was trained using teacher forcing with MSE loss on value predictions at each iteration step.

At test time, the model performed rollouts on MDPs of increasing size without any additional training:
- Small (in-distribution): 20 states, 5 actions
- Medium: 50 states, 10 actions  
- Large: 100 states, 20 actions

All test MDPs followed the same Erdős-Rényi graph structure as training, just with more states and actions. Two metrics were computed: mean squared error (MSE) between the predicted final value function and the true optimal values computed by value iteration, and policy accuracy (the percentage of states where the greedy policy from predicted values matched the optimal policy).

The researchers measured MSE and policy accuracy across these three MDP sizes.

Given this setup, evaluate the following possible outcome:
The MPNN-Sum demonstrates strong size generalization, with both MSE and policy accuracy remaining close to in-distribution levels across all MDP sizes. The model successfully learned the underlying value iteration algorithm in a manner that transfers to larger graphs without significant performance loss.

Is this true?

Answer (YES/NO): NO